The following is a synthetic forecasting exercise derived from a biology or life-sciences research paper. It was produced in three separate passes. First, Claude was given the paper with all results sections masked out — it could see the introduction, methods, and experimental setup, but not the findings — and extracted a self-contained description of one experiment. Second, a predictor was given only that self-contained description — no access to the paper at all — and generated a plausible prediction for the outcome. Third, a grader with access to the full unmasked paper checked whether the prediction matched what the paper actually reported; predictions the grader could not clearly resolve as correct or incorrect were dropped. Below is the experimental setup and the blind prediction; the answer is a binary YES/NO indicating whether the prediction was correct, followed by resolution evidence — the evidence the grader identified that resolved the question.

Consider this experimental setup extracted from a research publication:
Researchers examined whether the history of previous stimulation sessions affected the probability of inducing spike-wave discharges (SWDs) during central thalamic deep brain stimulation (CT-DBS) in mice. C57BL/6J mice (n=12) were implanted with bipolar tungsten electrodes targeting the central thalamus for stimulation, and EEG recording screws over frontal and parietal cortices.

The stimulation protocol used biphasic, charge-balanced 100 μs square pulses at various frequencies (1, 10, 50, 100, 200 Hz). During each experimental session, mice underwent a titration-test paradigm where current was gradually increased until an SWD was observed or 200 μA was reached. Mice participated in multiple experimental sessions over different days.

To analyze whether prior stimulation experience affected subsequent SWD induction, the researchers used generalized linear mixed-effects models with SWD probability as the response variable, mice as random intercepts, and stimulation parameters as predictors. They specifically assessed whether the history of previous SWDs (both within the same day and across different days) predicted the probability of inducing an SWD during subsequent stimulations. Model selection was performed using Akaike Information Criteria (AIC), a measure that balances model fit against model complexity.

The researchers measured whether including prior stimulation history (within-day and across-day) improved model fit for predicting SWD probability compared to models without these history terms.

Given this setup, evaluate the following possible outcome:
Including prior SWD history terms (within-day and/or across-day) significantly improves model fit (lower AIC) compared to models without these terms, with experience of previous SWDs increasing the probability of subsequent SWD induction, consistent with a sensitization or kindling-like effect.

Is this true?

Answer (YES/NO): NO